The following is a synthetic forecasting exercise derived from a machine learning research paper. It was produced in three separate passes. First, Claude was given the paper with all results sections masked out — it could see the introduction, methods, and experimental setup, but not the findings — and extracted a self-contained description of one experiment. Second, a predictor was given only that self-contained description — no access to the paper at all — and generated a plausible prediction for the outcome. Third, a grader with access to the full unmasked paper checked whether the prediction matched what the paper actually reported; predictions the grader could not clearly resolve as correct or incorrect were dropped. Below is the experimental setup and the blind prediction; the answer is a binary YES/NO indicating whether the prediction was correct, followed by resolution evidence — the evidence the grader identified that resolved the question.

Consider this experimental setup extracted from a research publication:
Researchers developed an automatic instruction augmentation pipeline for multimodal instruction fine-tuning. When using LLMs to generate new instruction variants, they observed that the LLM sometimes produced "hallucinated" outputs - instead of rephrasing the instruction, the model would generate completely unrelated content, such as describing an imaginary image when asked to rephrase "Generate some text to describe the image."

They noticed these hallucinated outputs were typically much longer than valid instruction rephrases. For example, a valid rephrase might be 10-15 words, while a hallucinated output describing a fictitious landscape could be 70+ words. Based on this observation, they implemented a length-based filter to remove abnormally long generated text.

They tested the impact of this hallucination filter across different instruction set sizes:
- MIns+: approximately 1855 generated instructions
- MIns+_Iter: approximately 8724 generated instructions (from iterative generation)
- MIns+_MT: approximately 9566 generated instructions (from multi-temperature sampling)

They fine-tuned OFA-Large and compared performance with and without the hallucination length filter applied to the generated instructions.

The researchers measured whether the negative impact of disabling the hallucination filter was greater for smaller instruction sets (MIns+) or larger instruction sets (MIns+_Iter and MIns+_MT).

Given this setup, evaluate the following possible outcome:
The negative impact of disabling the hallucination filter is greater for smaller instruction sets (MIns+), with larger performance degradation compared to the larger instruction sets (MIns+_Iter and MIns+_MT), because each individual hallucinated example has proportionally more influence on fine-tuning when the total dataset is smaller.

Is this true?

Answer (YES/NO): NO